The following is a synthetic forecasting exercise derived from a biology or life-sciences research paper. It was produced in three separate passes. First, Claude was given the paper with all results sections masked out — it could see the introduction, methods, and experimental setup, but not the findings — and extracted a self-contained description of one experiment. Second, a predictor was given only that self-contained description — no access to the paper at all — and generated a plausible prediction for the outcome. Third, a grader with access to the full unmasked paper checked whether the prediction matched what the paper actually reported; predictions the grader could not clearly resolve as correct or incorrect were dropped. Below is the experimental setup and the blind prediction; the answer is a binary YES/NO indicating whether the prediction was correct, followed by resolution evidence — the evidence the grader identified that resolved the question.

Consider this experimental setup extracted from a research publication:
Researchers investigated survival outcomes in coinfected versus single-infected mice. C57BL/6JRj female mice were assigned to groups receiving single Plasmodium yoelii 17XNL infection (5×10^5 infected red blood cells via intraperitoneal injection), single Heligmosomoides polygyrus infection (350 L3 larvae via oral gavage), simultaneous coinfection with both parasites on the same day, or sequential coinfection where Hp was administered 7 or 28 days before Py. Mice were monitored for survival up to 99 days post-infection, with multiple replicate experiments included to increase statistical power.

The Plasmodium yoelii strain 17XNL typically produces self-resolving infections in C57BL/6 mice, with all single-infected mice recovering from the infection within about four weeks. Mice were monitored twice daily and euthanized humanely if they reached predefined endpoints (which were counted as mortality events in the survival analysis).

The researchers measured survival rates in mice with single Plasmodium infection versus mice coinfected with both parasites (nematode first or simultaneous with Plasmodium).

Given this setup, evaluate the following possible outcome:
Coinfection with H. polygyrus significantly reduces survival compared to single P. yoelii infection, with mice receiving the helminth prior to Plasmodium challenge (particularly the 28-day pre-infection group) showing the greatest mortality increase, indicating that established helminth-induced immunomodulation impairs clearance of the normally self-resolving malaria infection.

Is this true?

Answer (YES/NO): NO